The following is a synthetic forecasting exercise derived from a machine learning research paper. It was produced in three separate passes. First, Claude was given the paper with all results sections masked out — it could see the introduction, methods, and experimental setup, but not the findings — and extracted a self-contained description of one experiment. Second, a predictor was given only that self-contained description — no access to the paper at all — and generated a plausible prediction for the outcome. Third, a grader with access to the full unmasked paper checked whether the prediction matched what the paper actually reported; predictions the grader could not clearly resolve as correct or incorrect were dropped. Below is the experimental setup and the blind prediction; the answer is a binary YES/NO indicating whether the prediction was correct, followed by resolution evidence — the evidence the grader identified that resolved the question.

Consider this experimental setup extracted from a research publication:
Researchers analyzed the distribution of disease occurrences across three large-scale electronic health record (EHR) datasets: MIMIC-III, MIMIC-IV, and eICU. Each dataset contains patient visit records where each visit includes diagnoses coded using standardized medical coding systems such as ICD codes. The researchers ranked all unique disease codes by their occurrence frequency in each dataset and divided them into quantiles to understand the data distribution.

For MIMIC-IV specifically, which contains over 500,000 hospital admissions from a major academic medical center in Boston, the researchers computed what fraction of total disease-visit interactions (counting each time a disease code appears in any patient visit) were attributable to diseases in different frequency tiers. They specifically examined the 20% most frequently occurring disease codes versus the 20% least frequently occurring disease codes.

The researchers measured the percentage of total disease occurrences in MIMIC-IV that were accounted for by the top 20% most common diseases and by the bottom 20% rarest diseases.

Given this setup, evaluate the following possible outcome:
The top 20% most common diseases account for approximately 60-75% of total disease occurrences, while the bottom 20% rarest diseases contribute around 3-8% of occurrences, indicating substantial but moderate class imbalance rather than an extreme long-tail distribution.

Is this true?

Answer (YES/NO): NO